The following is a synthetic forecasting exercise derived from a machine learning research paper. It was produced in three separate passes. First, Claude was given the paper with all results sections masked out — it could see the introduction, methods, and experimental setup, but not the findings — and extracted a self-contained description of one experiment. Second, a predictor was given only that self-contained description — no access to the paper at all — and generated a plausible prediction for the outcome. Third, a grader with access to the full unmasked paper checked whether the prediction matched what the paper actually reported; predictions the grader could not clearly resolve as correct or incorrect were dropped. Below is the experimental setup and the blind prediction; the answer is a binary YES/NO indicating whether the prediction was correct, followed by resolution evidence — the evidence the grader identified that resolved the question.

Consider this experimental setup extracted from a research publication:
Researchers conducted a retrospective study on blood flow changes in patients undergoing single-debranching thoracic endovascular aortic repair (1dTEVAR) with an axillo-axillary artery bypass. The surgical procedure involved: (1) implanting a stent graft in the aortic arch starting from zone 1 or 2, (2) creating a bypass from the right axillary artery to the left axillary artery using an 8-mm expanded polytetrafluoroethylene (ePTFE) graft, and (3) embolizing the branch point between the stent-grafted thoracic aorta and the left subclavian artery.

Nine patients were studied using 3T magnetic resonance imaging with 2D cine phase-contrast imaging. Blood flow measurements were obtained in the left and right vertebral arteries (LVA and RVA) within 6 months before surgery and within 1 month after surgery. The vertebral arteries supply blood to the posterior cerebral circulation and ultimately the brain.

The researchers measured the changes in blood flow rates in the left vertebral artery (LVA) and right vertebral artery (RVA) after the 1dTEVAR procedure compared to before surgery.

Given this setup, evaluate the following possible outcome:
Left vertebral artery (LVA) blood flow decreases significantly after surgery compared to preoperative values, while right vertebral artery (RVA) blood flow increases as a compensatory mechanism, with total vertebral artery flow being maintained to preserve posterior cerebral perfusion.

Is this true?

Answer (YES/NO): YES